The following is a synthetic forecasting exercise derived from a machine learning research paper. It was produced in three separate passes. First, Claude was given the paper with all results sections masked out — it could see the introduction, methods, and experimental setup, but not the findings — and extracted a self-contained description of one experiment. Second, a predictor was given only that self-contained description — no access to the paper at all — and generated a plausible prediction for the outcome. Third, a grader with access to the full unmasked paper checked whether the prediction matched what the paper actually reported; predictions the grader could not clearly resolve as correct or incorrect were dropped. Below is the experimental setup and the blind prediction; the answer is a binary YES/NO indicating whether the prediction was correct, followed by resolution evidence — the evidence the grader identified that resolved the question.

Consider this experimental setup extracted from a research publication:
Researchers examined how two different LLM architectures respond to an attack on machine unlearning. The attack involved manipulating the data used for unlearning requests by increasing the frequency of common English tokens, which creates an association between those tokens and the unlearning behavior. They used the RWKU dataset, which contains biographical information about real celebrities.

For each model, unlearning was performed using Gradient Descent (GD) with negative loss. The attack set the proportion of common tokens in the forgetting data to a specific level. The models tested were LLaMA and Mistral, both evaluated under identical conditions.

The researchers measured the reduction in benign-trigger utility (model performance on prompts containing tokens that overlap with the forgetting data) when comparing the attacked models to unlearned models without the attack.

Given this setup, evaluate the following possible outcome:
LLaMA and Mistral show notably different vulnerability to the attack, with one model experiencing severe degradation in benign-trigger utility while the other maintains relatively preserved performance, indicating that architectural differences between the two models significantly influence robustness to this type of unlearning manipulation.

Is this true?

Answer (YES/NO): NO